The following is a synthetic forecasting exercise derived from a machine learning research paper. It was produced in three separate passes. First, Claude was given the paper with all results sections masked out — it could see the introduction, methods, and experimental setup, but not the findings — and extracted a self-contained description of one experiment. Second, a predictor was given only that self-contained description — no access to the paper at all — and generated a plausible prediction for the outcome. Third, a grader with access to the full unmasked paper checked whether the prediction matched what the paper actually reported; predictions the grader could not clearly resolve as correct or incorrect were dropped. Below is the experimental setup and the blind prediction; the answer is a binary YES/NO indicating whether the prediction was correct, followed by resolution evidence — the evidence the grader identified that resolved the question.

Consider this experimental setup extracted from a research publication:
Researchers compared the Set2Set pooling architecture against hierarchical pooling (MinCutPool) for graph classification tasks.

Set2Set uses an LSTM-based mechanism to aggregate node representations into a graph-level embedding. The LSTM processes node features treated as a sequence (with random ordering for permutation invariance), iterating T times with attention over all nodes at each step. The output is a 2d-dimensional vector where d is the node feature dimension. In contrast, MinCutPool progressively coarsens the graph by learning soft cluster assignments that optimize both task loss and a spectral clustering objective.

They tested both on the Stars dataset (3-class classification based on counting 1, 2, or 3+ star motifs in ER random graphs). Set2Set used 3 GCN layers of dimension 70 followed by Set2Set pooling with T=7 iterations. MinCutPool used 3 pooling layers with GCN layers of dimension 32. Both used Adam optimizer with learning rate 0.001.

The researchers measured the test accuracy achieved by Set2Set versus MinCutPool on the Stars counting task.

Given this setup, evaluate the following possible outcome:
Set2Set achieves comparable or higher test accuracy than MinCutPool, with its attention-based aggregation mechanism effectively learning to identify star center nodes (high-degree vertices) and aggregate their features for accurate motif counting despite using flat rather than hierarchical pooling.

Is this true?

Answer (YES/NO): YES